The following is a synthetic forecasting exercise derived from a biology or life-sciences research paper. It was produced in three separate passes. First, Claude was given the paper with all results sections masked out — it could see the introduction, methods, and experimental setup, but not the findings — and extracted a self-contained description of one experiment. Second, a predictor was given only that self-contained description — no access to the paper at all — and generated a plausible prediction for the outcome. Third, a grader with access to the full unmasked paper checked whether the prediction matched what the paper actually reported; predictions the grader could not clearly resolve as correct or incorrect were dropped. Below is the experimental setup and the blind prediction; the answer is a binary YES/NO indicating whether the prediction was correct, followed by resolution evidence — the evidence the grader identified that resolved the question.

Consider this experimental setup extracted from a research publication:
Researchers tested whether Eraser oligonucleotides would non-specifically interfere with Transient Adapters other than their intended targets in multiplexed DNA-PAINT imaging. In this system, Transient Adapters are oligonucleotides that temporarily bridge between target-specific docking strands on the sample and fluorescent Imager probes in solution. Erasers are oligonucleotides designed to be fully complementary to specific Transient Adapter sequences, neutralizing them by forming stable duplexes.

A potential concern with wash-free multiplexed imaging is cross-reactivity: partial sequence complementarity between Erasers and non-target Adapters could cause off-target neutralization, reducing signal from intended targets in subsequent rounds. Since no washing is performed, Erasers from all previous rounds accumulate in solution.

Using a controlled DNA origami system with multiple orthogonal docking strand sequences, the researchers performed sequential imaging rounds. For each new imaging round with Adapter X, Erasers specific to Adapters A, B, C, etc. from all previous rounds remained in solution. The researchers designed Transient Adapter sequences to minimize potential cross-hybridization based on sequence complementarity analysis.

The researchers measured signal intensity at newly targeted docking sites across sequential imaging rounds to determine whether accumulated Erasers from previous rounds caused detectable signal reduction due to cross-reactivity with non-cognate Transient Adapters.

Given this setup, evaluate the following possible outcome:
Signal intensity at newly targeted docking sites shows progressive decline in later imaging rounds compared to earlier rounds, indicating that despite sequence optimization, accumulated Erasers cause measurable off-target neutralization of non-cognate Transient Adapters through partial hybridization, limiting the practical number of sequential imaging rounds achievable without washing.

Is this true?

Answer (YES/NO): NO